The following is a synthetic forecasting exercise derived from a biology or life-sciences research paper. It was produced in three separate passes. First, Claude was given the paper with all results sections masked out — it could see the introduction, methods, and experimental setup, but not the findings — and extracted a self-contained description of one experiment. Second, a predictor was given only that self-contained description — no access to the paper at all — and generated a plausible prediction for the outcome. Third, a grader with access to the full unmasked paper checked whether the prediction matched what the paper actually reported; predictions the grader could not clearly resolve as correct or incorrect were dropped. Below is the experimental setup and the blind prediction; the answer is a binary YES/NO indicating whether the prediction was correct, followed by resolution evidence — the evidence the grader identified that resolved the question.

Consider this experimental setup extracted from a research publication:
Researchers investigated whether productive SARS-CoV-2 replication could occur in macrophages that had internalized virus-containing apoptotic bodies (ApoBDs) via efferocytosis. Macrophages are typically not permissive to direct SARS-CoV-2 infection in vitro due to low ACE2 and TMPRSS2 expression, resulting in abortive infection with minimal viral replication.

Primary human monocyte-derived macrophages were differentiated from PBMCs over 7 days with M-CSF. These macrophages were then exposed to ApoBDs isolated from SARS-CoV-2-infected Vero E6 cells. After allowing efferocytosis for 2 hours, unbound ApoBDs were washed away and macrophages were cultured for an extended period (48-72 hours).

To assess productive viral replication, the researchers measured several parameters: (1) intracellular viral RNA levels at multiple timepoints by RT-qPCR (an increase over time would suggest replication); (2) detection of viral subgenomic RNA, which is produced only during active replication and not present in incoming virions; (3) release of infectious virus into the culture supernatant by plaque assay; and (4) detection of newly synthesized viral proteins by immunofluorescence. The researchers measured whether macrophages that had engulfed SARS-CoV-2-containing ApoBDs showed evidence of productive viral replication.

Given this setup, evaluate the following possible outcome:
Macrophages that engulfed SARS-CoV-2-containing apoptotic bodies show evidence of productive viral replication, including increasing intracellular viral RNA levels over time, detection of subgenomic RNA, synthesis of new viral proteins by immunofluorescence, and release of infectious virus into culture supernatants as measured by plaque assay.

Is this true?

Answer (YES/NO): NO